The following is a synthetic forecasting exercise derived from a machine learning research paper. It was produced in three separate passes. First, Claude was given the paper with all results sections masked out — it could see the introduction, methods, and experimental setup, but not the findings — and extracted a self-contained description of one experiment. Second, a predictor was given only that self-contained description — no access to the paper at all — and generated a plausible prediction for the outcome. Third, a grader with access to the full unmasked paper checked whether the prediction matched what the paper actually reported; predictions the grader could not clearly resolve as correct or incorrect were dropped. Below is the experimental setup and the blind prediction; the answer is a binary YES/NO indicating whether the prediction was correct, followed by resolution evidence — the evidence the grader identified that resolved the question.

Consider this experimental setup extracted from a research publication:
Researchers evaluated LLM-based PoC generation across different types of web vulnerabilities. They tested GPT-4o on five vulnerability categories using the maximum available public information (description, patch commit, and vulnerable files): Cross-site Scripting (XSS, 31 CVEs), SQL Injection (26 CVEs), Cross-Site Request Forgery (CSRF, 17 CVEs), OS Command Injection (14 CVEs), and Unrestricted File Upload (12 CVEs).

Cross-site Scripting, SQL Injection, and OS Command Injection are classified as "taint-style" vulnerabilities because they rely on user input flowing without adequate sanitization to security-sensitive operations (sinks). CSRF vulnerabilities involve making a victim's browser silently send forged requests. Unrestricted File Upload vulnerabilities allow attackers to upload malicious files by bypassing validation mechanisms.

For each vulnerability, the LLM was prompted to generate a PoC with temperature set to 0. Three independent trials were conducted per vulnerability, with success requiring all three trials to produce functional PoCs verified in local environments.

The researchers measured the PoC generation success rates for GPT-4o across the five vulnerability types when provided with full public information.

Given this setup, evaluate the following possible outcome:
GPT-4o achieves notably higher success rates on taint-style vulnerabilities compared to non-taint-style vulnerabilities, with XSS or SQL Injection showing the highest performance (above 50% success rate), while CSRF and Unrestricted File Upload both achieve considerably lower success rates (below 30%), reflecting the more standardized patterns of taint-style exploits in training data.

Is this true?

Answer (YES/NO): NO